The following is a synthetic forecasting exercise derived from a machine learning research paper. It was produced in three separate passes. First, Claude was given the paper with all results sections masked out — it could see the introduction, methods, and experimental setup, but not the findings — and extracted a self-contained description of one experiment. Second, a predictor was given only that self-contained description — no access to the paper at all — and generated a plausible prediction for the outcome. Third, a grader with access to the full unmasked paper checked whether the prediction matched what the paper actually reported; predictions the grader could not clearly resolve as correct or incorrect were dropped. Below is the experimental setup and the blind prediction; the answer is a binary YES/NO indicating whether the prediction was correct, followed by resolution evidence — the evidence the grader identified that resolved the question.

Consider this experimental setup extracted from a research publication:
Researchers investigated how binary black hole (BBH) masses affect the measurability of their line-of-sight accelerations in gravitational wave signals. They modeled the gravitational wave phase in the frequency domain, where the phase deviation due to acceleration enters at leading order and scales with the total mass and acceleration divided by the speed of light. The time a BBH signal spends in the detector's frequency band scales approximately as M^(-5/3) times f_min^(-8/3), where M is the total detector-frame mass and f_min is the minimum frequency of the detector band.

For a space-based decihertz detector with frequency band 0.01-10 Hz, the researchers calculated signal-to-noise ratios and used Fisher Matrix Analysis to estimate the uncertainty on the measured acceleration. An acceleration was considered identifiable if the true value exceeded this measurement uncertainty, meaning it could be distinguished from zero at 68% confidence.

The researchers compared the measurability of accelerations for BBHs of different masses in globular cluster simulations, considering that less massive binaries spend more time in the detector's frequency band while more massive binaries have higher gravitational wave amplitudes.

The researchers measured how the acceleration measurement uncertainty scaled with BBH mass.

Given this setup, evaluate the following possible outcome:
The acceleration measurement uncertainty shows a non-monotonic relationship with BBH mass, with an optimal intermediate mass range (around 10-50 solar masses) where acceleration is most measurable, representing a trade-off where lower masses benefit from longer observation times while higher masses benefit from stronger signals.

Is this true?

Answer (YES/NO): NO